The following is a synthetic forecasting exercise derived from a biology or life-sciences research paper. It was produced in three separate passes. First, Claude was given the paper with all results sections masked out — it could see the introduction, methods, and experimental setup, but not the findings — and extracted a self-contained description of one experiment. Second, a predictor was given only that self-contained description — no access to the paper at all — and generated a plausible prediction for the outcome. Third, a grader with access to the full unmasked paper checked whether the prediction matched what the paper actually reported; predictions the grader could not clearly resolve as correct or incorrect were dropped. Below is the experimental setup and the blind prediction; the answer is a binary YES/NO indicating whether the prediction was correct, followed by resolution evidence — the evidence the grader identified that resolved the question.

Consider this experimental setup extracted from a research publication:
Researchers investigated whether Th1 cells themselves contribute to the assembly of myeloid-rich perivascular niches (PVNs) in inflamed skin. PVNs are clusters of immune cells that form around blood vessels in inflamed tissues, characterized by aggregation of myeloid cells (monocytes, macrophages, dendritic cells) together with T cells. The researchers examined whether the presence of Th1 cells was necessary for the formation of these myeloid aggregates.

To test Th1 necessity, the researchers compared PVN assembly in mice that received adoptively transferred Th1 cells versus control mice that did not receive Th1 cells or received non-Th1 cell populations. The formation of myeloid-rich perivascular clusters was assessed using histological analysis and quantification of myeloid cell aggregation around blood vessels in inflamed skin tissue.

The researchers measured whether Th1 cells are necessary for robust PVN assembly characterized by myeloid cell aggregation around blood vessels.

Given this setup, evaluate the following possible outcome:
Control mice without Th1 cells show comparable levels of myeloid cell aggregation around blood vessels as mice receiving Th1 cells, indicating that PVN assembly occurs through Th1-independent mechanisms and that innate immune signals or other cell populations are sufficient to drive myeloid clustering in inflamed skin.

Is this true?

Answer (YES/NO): NO